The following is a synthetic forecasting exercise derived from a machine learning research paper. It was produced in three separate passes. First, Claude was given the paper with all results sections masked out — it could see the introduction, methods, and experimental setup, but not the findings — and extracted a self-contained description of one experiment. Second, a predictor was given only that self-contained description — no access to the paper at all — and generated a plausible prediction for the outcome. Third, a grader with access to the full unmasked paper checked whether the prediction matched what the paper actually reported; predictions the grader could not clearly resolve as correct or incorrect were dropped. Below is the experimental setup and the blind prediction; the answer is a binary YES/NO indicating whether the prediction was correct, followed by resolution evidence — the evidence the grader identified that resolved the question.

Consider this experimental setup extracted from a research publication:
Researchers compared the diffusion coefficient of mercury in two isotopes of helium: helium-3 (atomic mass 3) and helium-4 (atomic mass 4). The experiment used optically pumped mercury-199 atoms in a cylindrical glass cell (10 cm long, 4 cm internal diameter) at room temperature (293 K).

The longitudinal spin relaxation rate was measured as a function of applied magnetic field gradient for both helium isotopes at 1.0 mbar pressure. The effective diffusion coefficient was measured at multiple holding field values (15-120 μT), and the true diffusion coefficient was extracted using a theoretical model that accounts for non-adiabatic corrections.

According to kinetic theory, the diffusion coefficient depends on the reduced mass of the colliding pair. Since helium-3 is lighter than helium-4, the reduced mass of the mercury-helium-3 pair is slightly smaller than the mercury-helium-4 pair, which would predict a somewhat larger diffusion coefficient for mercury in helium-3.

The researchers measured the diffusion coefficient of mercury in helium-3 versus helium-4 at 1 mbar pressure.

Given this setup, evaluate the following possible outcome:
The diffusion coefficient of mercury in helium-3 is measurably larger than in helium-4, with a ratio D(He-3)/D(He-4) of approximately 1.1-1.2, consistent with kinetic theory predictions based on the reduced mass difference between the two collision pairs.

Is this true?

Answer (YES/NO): YES